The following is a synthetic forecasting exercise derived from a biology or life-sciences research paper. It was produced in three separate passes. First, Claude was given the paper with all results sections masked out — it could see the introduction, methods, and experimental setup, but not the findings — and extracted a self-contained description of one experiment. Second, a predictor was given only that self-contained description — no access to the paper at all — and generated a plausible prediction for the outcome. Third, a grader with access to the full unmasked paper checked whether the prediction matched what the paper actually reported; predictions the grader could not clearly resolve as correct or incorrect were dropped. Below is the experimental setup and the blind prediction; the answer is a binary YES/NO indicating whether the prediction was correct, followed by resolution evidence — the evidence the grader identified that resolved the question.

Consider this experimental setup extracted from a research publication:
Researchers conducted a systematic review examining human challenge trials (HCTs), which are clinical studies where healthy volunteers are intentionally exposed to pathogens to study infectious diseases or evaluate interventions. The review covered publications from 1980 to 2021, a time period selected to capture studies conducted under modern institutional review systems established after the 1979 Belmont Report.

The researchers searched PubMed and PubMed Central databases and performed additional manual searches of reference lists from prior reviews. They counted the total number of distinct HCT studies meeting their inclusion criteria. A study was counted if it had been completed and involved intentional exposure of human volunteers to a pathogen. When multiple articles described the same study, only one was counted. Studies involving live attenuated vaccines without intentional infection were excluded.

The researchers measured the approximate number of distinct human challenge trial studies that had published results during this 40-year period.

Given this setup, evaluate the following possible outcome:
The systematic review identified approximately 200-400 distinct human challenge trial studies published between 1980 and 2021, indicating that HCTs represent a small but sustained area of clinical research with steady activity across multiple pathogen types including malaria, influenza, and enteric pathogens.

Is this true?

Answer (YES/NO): YES